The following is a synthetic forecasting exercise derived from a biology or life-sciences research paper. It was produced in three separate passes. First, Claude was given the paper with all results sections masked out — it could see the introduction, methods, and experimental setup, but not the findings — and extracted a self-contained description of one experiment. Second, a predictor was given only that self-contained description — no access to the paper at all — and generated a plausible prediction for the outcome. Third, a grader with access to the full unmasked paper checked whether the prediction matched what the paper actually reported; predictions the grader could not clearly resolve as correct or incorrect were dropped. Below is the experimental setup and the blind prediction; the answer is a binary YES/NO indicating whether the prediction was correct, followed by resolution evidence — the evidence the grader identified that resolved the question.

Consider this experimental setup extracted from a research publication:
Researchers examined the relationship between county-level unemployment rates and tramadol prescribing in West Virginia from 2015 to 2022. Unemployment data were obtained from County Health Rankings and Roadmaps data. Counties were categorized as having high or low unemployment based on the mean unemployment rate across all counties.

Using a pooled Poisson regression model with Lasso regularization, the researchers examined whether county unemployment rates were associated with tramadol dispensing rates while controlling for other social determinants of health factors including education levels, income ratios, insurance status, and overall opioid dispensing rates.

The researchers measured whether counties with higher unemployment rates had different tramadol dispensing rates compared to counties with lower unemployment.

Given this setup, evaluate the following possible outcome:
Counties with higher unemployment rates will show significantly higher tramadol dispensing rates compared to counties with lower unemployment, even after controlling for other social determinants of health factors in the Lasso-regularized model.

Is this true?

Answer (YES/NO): NO